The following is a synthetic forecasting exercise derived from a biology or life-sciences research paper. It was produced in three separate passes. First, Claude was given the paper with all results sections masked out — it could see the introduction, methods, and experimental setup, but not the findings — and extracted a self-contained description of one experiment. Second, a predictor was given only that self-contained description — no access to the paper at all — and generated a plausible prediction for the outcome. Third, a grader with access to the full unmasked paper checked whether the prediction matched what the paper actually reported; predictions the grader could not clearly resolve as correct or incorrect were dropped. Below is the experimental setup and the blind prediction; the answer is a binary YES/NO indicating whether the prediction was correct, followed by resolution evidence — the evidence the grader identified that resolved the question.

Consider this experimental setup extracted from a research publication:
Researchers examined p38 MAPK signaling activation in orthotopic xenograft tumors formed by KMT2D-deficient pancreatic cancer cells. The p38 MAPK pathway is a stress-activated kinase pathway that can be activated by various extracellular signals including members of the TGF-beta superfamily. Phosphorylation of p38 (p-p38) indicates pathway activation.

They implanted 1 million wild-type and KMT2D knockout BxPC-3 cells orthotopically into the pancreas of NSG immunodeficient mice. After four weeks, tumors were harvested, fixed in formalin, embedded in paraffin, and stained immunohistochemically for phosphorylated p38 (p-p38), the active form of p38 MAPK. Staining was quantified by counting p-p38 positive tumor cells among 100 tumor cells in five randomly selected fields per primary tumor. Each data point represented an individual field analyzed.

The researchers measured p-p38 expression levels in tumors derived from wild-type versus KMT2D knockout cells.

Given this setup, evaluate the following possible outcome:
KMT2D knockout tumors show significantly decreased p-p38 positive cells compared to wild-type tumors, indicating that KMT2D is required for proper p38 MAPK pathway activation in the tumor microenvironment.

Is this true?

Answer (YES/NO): NO